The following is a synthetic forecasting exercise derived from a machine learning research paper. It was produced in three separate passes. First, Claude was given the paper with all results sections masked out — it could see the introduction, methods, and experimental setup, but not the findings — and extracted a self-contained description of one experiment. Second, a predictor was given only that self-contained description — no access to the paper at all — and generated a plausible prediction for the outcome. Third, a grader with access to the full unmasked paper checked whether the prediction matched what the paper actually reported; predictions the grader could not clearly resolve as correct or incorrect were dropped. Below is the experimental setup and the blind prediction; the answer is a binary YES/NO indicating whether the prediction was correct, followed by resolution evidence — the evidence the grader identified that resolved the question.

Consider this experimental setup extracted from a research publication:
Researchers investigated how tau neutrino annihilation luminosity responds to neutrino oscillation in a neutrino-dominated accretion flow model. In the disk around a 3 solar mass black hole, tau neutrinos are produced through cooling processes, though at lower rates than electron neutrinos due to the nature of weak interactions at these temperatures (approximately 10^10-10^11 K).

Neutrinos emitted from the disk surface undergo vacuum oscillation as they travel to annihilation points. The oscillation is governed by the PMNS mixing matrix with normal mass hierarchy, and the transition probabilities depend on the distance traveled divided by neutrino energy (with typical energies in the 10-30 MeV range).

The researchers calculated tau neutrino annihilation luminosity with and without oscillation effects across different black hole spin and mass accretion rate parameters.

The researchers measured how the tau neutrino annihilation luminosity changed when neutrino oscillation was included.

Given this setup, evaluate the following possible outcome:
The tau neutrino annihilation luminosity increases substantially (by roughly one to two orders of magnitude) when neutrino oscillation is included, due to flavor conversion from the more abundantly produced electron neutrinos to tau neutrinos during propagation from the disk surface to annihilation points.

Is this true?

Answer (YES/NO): NO